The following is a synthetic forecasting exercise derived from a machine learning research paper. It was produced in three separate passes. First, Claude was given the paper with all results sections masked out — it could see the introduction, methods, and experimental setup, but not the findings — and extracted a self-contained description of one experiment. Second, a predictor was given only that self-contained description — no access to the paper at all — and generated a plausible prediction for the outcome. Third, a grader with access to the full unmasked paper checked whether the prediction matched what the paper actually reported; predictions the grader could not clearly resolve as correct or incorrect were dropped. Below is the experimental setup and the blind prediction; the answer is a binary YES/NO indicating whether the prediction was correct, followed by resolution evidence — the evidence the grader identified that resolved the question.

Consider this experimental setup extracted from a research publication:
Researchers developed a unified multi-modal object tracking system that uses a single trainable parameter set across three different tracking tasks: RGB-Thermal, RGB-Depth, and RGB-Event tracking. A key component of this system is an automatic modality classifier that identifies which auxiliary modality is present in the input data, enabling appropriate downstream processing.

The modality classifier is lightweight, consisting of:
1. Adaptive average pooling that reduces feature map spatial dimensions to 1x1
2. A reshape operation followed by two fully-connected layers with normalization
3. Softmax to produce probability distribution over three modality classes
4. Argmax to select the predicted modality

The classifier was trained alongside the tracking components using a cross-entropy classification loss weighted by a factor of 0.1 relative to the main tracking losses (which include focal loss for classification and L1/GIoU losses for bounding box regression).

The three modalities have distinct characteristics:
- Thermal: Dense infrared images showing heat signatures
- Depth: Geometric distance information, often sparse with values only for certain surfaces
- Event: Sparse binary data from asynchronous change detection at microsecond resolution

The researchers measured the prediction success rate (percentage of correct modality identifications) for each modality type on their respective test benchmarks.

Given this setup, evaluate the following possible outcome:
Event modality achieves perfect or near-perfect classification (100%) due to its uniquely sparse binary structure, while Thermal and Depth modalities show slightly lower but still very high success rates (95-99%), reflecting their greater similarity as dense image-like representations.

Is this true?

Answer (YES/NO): NO